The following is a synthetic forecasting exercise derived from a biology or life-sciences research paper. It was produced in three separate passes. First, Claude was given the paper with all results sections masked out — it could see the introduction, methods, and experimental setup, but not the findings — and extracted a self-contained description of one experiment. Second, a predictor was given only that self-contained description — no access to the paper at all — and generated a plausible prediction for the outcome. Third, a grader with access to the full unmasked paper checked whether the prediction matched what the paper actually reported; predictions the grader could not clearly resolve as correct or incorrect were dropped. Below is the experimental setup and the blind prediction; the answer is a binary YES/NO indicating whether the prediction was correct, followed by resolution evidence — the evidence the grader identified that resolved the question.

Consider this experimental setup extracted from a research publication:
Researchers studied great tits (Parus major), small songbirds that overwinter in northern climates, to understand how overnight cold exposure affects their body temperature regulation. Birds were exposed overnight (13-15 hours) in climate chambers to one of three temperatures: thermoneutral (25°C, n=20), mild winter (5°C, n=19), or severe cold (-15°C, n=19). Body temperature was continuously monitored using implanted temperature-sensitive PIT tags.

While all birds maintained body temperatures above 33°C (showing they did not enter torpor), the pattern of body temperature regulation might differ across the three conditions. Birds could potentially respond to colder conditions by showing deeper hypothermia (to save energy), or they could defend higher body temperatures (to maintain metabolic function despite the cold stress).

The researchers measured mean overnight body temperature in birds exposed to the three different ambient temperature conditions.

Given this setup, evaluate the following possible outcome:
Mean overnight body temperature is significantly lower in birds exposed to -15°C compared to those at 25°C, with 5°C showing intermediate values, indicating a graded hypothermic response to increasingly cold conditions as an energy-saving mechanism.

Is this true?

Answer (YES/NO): NO